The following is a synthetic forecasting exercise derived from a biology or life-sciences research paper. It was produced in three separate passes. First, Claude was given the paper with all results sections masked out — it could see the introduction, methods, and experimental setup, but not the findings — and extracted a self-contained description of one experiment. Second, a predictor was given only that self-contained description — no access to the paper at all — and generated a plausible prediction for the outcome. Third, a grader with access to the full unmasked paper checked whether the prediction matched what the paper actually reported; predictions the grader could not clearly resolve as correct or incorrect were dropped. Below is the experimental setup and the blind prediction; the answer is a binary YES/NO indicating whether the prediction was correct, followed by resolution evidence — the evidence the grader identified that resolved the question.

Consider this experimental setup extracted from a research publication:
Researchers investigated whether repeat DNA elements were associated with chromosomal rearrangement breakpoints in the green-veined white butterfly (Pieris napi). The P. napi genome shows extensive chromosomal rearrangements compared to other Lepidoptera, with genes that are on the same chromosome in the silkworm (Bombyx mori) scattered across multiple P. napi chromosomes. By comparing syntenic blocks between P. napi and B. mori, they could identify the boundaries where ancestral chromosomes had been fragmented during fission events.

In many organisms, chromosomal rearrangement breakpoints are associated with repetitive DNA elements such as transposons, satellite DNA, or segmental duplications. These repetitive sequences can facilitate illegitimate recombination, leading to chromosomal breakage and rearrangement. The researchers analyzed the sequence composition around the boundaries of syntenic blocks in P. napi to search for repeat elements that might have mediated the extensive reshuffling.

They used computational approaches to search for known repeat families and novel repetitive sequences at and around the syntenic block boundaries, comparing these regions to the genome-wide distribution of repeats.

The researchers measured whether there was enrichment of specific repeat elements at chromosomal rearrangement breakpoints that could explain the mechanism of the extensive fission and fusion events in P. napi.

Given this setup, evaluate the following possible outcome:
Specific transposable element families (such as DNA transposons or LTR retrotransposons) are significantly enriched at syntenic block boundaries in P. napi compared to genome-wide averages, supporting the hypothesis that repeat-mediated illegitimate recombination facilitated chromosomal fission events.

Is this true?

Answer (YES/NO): NO